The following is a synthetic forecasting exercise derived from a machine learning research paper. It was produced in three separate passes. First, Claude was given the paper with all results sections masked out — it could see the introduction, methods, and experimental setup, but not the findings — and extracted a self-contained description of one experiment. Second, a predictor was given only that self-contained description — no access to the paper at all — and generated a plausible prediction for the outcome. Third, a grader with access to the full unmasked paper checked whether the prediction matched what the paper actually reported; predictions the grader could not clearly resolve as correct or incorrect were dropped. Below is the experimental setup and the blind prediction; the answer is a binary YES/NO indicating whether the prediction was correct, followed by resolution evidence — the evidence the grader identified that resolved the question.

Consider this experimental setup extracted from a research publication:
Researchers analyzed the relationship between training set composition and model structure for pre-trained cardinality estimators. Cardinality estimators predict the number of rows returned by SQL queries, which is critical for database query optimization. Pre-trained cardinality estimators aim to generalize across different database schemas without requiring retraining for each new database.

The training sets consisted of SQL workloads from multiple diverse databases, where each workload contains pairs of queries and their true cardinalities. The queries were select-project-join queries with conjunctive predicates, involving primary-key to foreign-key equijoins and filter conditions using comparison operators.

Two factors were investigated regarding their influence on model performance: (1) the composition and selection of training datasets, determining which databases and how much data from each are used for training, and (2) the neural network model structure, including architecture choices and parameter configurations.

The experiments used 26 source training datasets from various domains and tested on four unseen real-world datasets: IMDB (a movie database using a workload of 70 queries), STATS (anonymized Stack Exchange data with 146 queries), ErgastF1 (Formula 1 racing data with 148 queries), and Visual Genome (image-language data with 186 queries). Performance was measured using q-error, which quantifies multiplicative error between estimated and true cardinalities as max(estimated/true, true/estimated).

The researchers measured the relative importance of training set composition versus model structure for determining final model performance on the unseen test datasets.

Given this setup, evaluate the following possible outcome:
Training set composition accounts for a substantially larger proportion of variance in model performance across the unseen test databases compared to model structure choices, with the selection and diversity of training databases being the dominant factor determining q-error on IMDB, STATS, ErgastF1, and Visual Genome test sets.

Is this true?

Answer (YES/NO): NO